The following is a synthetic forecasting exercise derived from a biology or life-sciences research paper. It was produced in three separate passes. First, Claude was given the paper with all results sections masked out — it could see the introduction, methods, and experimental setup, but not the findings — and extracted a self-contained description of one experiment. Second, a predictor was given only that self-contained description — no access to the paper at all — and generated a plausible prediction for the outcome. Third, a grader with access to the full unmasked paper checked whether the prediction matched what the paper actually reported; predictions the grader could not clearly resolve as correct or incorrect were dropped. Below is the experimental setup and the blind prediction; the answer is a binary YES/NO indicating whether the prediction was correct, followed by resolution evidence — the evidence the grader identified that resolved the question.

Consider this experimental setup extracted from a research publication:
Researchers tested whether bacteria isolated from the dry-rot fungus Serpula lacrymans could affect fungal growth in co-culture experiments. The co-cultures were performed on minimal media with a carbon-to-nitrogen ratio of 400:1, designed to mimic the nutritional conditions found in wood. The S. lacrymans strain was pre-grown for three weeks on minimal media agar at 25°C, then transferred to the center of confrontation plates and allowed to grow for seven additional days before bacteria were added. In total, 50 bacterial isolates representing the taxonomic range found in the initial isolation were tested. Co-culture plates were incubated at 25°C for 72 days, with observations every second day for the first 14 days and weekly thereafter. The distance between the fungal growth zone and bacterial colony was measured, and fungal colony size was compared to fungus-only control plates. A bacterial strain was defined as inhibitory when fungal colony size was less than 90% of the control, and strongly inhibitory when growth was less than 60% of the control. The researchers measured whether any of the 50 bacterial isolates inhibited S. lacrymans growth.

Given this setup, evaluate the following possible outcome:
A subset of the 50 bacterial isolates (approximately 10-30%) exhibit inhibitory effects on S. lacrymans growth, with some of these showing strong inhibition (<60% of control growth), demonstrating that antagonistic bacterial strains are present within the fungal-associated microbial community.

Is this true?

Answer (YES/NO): NO